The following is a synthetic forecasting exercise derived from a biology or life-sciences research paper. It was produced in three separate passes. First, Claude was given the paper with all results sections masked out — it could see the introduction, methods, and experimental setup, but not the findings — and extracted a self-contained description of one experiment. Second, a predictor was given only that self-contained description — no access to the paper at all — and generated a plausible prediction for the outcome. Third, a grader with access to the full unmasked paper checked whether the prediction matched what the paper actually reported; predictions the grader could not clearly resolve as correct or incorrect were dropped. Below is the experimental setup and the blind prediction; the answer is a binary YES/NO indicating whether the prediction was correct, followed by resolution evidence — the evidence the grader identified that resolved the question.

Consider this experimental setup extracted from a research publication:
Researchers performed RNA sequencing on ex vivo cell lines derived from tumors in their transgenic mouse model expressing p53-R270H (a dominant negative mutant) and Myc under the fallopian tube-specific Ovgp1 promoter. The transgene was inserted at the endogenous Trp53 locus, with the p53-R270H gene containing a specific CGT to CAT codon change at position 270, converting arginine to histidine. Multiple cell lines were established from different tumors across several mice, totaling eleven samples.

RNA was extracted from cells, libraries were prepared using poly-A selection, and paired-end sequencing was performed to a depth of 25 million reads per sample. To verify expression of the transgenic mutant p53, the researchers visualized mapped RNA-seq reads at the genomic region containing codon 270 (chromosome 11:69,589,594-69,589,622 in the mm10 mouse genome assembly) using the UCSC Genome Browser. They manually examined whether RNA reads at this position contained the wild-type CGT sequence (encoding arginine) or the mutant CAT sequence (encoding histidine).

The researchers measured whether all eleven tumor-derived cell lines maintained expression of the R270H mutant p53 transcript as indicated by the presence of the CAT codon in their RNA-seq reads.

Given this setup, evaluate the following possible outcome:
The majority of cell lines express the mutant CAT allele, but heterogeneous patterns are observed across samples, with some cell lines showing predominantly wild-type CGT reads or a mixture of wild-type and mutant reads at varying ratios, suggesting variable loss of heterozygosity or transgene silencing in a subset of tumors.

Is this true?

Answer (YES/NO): NO